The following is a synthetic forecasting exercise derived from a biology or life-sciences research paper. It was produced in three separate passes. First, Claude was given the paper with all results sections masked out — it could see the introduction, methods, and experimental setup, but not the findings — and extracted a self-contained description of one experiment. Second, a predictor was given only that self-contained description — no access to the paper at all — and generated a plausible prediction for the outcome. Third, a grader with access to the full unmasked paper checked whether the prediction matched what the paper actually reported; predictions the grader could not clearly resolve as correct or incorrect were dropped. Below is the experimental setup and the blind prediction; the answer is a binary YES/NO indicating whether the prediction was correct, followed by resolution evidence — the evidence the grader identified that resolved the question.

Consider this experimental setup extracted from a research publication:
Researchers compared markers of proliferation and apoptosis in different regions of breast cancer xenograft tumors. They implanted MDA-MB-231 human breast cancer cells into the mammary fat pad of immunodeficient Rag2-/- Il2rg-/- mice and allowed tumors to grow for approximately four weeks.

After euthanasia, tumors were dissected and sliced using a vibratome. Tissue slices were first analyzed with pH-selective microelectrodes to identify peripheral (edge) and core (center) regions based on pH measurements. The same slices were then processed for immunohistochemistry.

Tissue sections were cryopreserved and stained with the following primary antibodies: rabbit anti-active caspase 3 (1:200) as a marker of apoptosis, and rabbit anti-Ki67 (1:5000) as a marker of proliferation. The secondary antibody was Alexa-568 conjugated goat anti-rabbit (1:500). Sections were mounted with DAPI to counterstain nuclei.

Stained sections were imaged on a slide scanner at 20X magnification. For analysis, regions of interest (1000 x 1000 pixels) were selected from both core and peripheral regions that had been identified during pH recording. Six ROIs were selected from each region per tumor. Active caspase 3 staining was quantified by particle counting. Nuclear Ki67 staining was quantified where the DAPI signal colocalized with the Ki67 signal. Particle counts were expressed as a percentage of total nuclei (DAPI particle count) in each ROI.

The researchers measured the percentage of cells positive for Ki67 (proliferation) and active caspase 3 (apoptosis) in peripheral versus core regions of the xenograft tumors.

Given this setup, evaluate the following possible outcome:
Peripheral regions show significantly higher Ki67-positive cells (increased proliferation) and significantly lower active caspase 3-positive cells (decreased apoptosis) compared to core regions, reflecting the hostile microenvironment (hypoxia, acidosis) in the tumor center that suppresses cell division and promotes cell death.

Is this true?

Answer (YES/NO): NO